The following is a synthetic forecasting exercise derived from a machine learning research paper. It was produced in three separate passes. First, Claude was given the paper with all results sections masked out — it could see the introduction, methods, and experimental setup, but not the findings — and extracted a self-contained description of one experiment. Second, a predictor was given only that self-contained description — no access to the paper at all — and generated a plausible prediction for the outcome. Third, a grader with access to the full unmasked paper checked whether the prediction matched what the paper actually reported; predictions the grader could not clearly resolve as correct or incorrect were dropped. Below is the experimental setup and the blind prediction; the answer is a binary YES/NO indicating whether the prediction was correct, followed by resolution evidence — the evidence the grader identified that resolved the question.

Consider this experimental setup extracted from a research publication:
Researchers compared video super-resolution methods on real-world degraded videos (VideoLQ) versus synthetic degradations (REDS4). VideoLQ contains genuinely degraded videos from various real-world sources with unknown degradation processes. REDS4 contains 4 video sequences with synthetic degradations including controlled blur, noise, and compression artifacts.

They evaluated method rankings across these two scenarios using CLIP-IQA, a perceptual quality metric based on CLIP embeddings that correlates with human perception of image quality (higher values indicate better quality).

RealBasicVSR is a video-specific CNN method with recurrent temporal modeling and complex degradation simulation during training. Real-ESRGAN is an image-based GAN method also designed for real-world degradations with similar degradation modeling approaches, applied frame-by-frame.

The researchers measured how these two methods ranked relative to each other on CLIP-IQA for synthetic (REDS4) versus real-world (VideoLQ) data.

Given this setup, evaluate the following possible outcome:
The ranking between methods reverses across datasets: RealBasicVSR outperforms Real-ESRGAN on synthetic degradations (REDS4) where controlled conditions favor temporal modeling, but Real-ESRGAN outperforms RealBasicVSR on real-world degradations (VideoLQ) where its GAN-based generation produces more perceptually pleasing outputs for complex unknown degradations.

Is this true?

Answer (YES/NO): NO